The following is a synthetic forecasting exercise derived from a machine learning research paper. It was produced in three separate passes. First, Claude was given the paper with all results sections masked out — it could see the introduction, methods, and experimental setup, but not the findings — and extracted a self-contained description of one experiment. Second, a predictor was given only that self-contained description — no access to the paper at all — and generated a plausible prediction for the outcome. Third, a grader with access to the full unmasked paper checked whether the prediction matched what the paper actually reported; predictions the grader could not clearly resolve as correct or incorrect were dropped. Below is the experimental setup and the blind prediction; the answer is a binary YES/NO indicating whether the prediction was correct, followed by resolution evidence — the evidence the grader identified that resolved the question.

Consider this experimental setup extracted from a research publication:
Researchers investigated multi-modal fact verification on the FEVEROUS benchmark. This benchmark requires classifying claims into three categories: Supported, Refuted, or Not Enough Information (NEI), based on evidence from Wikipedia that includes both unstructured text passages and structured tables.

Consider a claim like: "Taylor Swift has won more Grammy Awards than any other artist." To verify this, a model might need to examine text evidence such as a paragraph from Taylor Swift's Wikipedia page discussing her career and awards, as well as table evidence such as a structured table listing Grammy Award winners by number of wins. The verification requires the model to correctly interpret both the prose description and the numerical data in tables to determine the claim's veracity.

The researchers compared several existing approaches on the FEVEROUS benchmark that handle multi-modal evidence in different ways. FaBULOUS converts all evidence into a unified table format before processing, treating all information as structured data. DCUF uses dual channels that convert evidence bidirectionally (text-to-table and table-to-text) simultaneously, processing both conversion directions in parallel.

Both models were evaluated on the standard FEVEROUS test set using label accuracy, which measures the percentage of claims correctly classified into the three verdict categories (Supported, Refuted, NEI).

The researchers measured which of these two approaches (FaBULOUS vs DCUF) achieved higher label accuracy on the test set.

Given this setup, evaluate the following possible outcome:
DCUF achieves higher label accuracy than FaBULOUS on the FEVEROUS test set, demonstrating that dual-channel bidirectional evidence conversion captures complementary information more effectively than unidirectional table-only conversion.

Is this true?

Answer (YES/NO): YES